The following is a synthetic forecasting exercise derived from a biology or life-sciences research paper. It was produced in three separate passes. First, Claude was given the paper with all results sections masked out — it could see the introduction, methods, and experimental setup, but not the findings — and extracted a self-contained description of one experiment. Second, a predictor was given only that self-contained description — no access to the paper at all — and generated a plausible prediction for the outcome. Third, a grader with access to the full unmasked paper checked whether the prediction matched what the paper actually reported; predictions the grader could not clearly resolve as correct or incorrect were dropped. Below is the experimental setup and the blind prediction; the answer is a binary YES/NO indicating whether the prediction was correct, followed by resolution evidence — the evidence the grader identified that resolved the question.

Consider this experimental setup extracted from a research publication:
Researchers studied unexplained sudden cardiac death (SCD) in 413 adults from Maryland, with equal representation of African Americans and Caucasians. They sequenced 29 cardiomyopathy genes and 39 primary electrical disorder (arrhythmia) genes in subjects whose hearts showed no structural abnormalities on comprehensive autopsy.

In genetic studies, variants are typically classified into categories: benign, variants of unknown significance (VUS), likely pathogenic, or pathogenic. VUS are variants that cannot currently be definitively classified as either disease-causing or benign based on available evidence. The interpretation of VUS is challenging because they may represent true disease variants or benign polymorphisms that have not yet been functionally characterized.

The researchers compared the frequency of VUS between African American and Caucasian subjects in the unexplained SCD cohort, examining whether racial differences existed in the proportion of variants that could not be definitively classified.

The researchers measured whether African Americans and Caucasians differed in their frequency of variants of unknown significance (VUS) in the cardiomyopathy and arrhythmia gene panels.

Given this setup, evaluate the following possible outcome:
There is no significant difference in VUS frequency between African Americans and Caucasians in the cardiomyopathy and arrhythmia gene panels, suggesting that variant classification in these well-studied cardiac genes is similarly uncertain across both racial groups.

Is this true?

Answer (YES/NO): NO